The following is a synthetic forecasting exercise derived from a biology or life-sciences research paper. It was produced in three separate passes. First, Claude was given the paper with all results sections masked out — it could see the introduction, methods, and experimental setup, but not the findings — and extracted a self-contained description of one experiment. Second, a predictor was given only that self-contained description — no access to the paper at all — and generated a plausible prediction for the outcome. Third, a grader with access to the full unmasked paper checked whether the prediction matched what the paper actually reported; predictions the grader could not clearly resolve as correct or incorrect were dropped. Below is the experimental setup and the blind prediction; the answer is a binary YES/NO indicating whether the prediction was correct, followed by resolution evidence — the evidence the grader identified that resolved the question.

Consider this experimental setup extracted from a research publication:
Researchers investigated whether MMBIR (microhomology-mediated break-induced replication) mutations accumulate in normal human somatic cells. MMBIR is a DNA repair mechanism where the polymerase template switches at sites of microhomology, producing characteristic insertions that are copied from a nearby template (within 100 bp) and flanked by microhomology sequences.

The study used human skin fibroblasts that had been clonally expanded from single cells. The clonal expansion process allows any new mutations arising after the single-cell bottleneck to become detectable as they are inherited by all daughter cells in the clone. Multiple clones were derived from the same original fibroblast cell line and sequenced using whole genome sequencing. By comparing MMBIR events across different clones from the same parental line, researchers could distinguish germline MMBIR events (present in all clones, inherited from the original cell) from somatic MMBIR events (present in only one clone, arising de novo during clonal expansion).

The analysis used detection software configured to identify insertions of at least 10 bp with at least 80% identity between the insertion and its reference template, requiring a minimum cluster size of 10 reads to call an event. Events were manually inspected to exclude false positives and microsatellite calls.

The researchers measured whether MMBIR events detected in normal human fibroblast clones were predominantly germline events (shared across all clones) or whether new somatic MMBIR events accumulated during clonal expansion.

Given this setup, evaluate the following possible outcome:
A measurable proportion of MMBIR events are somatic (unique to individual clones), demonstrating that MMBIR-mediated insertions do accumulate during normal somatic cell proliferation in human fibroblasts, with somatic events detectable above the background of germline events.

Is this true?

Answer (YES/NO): NO